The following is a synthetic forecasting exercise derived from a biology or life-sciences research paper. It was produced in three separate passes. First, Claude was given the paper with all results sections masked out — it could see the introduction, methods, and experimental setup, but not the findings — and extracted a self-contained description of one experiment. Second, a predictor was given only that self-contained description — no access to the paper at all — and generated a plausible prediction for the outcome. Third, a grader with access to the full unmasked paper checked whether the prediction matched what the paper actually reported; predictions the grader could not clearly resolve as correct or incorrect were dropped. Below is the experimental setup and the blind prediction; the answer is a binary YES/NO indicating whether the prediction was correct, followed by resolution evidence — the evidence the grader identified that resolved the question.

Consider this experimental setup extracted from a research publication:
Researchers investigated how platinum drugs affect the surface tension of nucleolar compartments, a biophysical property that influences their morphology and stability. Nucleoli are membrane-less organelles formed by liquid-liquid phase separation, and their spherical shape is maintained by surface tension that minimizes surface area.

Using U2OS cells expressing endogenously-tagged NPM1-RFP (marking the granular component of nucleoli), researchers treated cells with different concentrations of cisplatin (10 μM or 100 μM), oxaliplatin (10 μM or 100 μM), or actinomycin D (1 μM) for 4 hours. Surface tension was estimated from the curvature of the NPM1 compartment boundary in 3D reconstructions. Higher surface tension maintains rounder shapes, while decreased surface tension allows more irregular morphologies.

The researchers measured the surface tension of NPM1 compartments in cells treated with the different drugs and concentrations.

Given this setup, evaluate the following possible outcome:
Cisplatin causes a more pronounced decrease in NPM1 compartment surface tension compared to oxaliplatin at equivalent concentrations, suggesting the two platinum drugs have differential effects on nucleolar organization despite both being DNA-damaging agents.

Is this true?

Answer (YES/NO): NO